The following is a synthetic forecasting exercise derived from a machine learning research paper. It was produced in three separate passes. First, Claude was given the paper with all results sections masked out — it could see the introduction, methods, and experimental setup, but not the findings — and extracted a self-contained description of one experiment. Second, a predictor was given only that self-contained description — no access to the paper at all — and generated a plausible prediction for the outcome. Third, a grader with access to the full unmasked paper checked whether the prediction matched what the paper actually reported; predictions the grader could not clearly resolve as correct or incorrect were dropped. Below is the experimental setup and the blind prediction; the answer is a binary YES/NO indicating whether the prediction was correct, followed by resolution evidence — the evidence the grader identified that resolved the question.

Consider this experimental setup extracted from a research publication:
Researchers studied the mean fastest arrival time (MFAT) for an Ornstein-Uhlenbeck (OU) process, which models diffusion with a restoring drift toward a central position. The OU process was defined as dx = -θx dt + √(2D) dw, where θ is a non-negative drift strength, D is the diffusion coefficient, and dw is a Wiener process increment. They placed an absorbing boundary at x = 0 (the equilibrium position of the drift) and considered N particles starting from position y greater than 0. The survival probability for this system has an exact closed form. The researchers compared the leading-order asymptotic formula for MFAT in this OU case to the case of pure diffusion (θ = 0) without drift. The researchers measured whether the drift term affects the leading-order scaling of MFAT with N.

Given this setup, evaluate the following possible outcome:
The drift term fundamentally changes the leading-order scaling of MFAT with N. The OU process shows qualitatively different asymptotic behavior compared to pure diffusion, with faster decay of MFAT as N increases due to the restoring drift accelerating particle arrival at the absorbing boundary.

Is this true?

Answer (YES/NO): NO